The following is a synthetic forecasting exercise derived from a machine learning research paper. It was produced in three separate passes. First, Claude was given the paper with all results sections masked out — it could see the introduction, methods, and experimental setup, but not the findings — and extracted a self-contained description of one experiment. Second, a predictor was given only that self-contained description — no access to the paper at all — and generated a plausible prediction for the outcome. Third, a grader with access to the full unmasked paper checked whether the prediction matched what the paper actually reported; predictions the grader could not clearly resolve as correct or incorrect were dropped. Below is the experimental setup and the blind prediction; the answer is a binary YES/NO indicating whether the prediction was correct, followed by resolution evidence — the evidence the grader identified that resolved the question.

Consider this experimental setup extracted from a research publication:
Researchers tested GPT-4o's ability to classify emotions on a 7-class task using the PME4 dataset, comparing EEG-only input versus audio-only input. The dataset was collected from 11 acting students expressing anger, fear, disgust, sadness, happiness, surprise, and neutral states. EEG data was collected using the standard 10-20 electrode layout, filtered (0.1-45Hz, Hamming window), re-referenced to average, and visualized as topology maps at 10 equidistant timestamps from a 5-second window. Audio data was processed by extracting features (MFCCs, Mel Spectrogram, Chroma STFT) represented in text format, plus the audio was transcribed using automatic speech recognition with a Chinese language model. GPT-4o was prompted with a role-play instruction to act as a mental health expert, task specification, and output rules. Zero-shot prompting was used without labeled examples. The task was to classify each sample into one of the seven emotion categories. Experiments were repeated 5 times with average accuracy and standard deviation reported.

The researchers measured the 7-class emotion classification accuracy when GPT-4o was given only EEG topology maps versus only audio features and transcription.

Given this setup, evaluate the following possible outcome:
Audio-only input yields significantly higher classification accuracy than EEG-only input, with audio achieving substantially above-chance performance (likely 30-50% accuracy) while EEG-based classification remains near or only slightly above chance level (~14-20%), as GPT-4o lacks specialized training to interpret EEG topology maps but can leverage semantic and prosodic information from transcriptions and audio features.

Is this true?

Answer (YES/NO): NO